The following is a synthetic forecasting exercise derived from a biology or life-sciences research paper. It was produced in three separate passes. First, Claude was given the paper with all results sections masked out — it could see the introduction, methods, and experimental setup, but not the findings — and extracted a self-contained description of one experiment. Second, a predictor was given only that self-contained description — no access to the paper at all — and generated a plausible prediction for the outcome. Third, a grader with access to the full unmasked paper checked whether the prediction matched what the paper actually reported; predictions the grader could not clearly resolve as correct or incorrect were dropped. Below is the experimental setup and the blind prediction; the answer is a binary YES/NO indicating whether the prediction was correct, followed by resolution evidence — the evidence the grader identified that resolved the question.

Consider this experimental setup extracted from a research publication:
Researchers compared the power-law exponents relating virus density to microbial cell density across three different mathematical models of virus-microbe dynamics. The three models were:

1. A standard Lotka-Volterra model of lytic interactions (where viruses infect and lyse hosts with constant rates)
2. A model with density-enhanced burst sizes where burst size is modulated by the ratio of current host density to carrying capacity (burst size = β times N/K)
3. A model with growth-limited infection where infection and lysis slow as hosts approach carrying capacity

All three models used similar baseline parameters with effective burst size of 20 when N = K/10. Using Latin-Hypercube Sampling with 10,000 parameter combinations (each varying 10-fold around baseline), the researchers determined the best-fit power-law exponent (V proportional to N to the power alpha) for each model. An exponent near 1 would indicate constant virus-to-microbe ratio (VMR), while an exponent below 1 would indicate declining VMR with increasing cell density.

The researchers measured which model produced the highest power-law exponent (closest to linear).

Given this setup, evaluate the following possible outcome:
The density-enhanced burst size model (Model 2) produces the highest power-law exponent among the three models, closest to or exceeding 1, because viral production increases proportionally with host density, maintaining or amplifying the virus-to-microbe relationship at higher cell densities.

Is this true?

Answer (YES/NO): YES